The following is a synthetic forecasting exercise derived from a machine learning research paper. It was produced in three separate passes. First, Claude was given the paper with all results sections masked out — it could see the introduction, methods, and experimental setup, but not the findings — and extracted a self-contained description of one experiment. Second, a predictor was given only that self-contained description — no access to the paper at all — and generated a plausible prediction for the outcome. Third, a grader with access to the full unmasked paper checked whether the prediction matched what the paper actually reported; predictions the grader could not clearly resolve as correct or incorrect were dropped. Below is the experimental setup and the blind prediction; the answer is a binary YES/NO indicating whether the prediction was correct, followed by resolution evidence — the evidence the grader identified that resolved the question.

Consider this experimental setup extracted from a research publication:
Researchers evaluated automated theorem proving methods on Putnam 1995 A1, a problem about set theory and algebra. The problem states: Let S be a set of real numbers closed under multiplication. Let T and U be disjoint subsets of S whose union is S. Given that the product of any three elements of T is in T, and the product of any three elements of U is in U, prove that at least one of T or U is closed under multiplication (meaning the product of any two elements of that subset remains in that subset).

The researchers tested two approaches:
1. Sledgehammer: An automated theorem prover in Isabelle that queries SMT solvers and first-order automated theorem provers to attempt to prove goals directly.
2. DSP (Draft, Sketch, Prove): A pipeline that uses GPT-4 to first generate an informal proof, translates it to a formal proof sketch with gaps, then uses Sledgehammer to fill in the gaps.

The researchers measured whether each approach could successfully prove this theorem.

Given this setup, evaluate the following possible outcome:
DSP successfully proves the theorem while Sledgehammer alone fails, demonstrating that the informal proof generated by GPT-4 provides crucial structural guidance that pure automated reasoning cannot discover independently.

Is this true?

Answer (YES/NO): YES